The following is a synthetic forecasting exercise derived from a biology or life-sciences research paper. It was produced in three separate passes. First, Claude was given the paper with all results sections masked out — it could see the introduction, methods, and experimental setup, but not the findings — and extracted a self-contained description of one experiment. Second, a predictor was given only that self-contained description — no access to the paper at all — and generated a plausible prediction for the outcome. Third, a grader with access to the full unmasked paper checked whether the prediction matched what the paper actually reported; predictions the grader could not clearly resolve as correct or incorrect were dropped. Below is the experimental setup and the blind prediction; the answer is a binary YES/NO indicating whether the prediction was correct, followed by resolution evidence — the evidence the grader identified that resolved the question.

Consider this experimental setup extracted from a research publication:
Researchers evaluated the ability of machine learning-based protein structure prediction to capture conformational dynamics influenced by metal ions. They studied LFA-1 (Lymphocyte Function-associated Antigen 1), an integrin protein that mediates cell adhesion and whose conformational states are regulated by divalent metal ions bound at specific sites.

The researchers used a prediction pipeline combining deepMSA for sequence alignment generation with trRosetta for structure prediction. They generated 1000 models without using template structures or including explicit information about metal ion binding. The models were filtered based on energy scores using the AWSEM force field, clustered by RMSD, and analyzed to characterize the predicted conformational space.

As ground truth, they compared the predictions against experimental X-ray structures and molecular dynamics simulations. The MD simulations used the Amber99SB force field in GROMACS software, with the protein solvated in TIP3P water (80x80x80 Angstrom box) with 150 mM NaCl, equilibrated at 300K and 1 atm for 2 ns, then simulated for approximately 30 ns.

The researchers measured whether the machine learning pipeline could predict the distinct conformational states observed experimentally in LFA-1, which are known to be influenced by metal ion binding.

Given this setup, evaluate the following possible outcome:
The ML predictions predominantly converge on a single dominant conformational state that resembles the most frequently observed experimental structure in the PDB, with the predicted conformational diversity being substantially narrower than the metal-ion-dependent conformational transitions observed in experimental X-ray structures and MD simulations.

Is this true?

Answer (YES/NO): YES